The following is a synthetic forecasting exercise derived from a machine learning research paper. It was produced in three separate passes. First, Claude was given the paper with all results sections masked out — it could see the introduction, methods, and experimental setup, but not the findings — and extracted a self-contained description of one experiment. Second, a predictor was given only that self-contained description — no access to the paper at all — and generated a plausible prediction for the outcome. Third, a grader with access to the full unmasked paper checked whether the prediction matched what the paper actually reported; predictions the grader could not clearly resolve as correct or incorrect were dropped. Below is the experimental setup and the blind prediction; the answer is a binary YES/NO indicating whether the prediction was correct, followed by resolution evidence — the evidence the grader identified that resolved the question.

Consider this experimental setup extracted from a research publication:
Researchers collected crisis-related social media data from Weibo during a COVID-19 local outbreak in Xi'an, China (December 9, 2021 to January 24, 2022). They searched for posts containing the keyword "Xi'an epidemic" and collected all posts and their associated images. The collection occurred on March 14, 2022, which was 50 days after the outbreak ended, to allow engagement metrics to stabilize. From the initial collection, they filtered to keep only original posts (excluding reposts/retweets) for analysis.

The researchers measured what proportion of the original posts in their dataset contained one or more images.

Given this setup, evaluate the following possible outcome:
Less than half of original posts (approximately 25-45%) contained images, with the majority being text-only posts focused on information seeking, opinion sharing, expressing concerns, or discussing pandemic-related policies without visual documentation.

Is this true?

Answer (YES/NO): YES